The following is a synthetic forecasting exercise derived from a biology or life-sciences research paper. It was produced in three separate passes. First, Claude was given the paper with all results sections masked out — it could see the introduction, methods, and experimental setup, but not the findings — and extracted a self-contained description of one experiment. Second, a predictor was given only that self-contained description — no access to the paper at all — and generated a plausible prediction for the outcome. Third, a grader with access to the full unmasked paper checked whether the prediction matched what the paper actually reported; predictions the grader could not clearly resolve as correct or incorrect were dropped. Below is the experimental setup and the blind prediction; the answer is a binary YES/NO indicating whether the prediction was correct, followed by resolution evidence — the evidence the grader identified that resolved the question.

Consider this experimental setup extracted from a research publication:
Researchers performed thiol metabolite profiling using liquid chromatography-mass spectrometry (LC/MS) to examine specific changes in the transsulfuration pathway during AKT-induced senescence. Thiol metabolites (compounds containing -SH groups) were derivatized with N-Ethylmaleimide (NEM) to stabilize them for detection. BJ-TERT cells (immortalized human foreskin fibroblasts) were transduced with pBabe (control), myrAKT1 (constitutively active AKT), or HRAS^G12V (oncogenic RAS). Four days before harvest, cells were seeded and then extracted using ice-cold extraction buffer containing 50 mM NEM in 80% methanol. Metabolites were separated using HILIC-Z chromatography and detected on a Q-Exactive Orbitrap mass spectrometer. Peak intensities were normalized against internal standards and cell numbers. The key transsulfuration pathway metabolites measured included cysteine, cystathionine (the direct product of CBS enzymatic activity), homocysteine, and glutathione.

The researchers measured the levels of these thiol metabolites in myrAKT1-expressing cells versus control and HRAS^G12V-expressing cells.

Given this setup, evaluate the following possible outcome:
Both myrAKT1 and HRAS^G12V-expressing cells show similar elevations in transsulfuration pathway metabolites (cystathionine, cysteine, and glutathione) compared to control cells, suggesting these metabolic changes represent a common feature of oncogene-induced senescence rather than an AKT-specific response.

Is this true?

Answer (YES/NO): NO